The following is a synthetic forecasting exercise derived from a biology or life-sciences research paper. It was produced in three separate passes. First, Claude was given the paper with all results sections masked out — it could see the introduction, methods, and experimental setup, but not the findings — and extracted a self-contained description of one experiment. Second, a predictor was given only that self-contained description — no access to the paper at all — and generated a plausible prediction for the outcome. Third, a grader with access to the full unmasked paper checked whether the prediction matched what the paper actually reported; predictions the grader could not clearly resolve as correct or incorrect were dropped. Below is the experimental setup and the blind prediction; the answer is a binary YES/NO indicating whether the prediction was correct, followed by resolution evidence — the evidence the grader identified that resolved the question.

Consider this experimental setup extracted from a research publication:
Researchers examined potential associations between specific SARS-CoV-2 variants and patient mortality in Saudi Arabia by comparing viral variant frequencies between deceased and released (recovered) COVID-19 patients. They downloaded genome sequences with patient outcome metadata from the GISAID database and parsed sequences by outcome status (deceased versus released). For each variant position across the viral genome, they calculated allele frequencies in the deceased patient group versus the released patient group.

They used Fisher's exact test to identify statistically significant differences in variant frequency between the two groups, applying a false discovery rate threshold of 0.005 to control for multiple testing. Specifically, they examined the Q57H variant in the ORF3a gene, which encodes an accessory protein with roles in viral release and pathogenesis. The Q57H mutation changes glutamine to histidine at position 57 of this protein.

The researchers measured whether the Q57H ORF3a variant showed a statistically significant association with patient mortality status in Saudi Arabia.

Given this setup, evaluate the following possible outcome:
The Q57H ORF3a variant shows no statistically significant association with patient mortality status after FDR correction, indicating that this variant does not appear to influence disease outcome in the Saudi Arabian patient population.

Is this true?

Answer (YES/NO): NO